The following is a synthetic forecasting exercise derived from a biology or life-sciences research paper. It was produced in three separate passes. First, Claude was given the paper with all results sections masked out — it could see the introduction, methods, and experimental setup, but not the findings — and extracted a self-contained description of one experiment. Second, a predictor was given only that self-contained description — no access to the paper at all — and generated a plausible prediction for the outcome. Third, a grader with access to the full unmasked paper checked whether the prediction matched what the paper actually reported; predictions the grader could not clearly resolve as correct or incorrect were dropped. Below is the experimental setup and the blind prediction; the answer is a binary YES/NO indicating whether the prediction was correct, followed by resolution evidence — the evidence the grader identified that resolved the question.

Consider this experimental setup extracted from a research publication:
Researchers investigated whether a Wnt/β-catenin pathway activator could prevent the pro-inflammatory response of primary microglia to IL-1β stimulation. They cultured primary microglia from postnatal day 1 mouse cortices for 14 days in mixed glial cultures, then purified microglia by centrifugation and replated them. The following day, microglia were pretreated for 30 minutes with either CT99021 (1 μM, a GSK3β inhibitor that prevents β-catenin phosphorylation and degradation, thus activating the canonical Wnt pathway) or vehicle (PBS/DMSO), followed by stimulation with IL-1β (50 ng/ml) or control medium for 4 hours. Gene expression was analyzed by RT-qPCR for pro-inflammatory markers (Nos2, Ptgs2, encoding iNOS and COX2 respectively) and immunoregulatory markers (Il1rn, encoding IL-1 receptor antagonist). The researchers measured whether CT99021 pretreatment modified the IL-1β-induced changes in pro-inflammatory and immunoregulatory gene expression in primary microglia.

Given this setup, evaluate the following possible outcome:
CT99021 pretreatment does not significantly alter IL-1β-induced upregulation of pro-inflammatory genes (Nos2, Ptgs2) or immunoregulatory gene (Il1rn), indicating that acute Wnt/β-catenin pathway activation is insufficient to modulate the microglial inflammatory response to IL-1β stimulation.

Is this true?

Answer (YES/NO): NO